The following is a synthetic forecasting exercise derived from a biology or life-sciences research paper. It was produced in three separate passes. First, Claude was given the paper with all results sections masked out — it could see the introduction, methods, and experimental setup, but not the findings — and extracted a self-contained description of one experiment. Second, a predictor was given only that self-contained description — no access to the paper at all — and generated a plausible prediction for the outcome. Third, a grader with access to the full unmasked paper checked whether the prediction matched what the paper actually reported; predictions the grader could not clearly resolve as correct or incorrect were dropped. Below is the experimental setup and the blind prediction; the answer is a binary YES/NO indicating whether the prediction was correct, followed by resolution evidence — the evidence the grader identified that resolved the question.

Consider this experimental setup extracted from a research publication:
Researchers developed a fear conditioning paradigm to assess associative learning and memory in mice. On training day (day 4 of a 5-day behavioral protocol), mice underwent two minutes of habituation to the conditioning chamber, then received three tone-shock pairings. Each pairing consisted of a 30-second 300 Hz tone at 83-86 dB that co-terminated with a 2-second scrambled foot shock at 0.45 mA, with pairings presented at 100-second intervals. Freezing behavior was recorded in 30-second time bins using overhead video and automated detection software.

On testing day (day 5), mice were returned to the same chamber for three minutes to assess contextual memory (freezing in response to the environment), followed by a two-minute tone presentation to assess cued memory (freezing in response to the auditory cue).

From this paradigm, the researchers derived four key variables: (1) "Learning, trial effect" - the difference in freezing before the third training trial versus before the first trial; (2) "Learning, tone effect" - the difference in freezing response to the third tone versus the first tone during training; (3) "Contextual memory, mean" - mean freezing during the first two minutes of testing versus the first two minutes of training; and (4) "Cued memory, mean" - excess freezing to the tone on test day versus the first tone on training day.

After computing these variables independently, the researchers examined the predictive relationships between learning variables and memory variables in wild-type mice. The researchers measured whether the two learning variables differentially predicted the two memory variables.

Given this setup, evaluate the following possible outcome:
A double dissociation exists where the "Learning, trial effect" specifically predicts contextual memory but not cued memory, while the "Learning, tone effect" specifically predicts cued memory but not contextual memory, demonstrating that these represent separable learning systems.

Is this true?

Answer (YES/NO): YES